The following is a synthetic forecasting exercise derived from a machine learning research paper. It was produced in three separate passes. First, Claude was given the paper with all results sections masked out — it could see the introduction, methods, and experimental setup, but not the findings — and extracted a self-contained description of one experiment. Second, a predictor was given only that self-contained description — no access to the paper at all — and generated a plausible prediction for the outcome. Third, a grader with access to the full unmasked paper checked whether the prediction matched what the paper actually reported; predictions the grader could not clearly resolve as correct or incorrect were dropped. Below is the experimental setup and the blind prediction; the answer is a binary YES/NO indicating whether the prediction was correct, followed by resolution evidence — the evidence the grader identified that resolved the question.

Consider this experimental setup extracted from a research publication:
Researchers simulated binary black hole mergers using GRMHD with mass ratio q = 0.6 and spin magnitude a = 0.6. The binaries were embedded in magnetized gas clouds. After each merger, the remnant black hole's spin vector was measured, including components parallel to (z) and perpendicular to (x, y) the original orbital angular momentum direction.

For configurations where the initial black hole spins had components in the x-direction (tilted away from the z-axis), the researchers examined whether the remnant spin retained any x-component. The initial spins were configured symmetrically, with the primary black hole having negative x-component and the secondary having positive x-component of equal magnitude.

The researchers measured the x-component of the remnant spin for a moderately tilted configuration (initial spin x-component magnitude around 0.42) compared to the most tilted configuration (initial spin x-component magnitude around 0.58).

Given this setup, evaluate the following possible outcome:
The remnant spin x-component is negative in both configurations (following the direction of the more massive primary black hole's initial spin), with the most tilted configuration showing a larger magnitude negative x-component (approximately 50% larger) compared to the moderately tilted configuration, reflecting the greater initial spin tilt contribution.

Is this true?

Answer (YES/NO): NO